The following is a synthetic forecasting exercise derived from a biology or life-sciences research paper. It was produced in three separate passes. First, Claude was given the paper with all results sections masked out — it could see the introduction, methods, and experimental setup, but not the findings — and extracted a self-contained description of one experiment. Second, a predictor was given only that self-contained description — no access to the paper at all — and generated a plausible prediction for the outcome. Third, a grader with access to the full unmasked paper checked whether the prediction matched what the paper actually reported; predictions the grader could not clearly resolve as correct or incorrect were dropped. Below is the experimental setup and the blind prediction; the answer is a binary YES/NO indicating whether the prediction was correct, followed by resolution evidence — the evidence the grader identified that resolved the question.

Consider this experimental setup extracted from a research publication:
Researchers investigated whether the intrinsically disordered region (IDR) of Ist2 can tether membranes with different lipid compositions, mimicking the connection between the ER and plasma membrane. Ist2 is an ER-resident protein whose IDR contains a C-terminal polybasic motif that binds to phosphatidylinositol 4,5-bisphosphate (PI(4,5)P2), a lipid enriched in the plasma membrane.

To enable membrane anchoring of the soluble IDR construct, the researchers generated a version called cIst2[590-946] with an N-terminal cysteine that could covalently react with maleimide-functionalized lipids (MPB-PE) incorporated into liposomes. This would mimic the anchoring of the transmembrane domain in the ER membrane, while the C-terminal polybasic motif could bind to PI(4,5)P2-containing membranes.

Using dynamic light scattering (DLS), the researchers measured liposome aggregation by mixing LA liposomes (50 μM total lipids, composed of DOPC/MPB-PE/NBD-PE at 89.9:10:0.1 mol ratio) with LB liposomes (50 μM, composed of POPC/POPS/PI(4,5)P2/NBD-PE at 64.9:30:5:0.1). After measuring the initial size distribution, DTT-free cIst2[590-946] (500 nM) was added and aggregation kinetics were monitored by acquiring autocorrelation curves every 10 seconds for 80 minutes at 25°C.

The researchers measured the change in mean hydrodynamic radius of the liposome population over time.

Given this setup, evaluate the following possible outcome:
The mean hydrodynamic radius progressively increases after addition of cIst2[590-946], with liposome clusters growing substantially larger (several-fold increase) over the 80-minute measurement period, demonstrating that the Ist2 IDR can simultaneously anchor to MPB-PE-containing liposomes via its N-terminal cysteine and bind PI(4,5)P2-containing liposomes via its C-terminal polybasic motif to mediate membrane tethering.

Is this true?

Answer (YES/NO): YES